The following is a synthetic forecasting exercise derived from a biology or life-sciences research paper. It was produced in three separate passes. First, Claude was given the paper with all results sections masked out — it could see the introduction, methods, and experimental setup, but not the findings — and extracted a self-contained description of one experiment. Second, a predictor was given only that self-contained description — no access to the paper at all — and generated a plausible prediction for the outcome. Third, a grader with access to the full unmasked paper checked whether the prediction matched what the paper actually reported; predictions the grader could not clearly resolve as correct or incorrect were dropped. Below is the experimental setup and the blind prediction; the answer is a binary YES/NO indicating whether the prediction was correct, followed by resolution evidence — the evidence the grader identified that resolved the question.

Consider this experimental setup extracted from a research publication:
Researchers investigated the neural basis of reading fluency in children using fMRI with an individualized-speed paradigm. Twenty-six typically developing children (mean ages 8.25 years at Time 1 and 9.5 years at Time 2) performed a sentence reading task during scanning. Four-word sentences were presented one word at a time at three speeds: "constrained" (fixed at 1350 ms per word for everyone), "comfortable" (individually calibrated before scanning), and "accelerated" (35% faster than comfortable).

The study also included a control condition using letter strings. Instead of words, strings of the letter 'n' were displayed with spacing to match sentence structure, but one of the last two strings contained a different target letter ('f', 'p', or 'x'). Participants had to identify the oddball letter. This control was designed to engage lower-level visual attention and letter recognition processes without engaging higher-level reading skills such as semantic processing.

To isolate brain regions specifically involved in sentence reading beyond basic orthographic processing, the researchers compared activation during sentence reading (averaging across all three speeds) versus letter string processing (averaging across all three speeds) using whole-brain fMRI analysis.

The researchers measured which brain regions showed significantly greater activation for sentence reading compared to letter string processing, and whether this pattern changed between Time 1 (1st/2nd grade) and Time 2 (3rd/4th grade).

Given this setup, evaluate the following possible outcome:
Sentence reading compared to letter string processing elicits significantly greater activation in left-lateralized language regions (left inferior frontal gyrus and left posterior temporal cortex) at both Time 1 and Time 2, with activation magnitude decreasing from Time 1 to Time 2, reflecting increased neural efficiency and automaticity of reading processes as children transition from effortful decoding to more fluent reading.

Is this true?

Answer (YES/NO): NO